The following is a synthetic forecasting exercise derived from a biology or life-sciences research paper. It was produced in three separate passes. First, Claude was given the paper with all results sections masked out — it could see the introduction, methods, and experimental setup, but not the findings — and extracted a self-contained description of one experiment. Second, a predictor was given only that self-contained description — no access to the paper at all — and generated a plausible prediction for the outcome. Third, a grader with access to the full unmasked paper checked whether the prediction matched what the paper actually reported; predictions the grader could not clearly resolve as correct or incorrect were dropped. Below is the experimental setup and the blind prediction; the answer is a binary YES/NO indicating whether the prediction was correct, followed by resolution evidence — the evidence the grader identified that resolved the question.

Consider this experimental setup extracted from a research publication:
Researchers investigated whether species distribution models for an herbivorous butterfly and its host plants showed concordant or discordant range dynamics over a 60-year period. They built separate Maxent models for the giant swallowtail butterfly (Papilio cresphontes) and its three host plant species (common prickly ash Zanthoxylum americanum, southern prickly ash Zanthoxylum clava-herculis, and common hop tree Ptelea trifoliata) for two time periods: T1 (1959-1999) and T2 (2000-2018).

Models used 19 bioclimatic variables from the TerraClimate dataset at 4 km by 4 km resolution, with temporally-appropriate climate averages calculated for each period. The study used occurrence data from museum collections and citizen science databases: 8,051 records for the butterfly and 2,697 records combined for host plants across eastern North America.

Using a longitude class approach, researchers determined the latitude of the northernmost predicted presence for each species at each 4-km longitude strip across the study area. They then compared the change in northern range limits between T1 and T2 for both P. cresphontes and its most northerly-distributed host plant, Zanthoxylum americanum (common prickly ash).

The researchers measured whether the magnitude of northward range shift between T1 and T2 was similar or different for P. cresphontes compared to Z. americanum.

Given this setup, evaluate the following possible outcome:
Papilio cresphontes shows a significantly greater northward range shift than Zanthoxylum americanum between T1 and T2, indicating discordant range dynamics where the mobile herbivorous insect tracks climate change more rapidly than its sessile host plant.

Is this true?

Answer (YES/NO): YES